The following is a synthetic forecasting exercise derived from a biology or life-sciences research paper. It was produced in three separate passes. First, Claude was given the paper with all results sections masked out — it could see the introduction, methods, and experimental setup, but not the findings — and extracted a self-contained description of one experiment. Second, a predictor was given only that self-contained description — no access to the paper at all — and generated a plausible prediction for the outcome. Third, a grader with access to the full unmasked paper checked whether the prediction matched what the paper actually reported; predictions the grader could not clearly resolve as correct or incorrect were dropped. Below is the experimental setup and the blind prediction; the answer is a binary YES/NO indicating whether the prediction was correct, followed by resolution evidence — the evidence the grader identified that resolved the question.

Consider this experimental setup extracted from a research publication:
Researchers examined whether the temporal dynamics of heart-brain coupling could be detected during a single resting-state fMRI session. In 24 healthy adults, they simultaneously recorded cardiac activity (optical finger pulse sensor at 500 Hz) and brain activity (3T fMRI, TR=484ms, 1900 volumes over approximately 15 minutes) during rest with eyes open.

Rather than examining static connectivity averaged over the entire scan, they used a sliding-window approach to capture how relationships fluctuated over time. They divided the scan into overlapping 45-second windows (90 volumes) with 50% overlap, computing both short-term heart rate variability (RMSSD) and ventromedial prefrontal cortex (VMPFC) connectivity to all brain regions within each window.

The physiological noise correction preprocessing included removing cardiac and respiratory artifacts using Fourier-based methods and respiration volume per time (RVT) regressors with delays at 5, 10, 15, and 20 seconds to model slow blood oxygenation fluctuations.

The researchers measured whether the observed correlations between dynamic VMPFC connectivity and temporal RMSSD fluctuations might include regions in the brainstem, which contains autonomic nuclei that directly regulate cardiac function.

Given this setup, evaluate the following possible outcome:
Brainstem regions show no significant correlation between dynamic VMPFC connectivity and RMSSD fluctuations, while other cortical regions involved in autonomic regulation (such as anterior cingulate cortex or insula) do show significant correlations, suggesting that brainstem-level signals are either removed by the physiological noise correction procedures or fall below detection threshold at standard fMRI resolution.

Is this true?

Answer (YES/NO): YES